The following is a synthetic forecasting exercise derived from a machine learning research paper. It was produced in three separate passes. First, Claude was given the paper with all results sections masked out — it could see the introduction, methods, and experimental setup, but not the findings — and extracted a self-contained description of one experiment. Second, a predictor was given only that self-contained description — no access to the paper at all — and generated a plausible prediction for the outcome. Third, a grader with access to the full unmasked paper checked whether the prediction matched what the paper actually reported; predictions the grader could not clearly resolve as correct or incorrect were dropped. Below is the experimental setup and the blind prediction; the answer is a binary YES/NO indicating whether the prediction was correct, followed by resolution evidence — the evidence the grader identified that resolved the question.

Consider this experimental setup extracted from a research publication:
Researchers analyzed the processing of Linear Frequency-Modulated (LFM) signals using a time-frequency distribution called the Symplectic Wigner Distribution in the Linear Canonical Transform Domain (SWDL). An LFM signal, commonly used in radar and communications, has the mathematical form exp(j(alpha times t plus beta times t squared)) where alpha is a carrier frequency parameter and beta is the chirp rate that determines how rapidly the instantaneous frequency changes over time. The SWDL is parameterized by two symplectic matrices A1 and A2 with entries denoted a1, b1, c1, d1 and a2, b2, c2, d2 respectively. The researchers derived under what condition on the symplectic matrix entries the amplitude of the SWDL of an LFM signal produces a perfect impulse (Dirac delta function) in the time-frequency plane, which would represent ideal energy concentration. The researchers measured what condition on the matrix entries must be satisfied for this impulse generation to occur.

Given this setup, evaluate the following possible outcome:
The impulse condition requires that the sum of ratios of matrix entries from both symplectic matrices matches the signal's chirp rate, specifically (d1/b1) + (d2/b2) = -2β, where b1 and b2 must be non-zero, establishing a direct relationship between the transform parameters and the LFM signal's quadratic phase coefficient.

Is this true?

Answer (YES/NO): NO